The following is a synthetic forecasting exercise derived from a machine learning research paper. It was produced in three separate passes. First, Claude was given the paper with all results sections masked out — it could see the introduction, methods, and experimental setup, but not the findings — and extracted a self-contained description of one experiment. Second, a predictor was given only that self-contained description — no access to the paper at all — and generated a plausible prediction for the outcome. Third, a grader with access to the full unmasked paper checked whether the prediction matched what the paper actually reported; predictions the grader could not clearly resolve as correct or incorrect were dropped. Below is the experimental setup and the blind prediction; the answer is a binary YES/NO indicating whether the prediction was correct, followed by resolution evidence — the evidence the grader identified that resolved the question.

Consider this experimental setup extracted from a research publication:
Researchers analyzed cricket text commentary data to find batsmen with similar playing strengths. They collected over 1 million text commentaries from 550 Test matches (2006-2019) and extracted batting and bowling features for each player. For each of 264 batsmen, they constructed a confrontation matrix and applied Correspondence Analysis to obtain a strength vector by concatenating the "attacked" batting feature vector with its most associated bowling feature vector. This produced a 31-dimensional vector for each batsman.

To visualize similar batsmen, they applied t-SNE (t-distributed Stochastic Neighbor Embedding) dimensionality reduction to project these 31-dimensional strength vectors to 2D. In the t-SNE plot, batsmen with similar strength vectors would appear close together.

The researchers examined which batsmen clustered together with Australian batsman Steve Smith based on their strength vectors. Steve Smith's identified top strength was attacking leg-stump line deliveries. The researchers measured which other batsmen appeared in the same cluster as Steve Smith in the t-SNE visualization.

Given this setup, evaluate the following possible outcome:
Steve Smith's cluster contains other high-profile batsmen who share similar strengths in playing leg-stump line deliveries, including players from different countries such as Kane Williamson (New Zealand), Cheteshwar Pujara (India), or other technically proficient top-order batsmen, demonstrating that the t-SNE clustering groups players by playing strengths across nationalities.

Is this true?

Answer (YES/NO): NO